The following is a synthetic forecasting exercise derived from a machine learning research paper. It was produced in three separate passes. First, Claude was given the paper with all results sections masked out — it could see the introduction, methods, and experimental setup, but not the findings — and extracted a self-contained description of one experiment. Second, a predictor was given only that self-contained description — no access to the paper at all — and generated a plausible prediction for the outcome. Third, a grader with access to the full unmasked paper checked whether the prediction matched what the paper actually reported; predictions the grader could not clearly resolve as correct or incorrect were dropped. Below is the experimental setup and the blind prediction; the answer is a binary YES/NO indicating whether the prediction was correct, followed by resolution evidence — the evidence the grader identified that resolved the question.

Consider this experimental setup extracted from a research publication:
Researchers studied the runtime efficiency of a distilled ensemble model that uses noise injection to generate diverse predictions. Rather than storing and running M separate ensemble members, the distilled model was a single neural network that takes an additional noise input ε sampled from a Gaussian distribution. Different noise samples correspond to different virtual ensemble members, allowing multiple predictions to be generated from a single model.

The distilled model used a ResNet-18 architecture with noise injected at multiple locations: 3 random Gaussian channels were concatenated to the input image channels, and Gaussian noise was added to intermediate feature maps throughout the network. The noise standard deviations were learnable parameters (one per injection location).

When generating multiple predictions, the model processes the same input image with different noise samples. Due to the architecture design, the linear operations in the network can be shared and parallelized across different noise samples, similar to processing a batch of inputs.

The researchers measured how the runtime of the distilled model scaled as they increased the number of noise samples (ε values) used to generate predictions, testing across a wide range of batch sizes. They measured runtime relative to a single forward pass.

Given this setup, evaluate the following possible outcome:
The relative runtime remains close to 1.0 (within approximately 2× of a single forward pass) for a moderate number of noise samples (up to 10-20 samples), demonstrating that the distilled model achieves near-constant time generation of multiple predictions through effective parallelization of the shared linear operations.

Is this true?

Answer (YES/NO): NO